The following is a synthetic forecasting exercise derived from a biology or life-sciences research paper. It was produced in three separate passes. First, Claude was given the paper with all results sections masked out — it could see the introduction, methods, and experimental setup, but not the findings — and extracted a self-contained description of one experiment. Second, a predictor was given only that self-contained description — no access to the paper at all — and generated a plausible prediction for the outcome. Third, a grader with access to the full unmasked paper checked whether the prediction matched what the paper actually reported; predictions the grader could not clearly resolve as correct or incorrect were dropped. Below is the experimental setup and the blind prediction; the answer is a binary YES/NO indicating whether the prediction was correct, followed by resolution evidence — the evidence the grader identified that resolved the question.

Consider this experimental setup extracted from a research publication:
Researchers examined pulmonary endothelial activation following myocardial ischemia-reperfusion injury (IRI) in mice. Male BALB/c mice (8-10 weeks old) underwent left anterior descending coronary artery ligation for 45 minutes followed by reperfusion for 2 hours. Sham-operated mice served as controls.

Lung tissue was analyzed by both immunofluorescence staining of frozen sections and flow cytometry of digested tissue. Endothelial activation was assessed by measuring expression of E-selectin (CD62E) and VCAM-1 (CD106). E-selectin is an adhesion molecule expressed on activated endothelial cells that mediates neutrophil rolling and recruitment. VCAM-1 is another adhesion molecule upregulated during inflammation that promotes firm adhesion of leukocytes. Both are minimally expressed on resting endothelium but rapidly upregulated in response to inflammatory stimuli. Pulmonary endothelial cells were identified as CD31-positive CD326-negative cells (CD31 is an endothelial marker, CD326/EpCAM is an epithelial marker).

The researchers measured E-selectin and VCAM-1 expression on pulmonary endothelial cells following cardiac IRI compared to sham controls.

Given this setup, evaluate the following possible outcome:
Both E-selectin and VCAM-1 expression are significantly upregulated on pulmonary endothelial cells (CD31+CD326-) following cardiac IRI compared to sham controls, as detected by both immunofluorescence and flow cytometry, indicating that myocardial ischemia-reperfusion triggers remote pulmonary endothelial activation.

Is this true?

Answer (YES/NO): YES